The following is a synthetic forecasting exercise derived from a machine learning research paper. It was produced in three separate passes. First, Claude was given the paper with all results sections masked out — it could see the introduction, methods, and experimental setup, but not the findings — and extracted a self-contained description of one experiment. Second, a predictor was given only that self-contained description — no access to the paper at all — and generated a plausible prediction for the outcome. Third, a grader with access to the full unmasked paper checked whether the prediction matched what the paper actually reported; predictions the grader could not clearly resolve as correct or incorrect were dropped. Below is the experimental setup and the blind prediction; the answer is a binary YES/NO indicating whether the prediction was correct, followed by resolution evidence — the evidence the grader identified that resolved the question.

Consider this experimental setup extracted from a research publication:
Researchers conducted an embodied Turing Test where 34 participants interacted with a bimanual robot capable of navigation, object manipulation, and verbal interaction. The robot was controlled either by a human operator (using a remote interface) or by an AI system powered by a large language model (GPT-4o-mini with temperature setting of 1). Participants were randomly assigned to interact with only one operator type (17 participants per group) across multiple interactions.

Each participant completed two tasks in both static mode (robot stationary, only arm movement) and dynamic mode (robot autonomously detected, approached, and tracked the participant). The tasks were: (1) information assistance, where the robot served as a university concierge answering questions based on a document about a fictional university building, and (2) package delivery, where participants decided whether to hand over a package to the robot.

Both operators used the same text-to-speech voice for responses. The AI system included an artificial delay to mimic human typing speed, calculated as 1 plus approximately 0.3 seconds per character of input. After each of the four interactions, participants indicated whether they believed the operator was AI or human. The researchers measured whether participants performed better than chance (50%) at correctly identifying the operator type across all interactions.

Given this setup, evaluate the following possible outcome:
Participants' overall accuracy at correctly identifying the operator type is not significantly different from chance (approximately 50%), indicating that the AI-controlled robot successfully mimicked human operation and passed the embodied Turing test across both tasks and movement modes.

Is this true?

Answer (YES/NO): YES